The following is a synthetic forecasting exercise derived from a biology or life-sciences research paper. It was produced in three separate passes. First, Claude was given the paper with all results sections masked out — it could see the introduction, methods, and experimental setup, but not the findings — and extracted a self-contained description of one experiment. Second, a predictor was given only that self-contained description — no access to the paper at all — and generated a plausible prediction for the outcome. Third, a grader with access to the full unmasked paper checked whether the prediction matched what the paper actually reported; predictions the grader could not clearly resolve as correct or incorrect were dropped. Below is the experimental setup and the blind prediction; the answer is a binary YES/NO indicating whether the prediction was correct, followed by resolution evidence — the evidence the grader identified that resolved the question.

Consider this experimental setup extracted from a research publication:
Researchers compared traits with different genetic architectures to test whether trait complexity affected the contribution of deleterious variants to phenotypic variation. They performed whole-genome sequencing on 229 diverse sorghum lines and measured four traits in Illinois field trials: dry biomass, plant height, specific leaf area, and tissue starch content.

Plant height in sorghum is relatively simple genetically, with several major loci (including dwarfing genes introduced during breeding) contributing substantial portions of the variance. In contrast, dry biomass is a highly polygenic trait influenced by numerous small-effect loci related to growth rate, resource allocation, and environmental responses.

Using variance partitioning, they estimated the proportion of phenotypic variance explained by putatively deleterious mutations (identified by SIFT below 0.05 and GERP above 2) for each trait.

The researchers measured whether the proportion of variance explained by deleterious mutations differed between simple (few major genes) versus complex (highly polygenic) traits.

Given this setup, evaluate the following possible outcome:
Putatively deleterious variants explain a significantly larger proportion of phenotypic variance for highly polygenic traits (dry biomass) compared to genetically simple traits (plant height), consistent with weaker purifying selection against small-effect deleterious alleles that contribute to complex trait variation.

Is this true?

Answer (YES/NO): NO